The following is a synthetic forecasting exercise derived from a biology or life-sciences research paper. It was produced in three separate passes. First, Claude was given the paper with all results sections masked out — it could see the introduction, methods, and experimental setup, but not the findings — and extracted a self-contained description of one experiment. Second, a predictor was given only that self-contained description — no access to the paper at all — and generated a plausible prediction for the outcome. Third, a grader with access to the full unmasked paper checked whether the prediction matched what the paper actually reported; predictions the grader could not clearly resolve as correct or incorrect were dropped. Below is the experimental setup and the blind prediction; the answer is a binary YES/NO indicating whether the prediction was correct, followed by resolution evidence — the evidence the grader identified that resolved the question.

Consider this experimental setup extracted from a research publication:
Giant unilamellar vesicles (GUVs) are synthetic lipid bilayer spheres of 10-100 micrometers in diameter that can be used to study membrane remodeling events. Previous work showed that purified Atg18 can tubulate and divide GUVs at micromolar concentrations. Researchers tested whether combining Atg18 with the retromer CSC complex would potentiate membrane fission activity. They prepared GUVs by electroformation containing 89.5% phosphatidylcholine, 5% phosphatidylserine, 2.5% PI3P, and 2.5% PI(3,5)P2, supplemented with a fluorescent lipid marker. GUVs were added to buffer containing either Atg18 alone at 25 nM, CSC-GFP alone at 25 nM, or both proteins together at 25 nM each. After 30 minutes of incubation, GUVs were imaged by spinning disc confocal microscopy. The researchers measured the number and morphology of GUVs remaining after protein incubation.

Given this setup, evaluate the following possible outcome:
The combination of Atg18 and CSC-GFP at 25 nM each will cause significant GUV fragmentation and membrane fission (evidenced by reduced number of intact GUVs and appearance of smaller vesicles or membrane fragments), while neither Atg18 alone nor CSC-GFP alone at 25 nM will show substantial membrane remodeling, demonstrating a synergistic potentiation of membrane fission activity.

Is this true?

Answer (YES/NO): NO